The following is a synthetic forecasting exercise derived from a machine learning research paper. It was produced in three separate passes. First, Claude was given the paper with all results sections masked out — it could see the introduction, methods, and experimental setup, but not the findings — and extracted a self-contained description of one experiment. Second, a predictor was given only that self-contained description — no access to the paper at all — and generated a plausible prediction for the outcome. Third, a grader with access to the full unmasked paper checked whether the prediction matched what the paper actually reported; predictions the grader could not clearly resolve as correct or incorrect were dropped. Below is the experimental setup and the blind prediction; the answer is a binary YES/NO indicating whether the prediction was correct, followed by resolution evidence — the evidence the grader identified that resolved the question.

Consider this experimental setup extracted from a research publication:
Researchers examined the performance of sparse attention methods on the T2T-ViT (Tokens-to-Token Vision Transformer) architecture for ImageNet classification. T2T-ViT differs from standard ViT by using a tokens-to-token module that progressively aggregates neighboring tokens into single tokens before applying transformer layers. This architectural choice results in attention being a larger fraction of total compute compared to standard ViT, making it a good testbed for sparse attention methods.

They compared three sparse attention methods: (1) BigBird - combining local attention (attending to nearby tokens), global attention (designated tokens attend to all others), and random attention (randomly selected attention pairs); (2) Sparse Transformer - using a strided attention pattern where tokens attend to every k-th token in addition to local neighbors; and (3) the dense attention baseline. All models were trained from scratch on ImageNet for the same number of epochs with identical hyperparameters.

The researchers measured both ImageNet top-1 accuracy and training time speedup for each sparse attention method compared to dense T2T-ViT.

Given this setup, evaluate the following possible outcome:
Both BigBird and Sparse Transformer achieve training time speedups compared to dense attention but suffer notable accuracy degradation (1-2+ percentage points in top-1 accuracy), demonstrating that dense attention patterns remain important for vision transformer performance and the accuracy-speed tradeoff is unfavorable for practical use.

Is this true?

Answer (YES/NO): NO